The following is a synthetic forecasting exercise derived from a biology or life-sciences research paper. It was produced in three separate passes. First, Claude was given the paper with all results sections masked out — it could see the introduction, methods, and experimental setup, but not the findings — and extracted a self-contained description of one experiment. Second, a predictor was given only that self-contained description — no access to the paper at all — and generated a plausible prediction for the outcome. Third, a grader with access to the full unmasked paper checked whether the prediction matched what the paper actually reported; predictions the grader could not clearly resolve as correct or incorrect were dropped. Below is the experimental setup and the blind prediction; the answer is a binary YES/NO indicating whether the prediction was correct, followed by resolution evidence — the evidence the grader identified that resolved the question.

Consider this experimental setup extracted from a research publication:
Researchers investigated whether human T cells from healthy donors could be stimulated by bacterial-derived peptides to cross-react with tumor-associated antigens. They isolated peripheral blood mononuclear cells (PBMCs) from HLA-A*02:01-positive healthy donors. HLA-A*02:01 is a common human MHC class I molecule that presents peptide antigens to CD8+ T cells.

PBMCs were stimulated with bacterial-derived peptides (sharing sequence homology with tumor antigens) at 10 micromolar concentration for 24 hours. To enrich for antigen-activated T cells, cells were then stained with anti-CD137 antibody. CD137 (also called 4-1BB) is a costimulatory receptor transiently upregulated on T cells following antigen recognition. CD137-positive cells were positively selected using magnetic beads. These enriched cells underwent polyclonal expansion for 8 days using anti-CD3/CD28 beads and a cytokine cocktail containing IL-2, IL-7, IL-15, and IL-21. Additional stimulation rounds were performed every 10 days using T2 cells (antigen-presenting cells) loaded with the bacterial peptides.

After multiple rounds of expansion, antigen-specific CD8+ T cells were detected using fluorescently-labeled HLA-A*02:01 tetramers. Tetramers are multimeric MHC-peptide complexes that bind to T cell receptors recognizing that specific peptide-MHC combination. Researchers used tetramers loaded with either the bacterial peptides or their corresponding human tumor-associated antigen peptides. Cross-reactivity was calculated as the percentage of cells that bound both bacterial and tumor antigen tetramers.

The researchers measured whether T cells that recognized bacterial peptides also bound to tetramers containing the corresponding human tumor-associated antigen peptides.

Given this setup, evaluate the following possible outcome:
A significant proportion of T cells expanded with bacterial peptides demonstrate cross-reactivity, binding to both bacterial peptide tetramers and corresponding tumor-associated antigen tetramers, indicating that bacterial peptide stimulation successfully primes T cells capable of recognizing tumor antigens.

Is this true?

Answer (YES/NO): YES